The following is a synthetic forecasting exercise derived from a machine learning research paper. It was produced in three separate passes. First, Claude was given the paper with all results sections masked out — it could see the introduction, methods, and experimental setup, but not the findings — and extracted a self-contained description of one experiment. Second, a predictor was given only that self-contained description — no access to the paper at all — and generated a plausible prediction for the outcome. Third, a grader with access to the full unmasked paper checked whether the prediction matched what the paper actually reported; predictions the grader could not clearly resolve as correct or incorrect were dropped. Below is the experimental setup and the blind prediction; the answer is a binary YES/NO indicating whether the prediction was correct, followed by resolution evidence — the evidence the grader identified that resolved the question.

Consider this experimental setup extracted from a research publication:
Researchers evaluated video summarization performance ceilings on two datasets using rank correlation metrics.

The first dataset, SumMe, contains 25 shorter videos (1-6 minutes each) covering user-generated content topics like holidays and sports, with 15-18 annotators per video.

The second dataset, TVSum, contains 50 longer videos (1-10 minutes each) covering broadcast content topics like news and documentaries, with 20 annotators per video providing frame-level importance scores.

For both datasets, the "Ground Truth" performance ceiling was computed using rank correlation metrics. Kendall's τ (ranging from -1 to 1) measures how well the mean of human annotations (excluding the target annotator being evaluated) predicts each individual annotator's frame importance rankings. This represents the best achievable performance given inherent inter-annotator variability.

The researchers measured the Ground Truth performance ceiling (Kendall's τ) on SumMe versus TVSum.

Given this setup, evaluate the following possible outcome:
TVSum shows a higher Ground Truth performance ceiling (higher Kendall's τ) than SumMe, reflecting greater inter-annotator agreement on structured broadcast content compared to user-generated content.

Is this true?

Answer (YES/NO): NO